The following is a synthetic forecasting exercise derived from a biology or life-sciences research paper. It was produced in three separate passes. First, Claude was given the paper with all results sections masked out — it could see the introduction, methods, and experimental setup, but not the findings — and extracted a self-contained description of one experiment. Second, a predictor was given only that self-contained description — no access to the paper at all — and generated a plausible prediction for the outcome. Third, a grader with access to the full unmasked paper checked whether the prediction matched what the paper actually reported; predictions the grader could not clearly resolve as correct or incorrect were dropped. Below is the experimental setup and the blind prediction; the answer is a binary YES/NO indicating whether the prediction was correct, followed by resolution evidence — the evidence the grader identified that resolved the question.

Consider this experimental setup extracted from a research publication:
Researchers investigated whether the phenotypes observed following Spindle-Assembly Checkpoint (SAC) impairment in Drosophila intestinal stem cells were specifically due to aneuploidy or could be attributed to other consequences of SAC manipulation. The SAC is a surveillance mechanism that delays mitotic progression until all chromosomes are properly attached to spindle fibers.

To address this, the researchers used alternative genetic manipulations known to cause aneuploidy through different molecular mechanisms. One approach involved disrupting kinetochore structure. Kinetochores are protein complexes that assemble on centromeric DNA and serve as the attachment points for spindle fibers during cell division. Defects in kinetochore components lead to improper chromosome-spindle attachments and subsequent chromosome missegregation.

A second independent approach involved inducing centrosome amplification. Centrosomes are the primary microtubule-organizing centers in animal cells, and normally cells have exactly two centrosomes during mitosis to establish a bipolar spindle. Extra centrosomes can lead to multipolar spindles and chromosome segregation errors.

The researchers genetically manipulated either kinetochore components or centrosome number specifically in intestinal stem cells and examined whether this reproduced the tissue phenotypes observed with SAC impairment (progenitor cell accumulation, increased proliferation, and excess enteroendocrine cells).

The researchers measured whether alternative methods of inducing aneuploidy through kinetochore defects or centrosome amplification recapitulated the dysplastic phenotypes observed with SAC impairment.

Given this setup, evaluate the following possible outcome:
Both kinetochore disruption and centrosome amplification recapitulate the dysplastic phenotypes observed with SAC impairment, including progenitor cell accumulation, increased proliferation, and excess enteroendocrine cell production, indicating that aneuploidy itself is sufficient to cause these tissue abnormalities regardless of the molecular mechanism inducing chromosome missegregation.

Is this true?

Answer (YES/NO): YES